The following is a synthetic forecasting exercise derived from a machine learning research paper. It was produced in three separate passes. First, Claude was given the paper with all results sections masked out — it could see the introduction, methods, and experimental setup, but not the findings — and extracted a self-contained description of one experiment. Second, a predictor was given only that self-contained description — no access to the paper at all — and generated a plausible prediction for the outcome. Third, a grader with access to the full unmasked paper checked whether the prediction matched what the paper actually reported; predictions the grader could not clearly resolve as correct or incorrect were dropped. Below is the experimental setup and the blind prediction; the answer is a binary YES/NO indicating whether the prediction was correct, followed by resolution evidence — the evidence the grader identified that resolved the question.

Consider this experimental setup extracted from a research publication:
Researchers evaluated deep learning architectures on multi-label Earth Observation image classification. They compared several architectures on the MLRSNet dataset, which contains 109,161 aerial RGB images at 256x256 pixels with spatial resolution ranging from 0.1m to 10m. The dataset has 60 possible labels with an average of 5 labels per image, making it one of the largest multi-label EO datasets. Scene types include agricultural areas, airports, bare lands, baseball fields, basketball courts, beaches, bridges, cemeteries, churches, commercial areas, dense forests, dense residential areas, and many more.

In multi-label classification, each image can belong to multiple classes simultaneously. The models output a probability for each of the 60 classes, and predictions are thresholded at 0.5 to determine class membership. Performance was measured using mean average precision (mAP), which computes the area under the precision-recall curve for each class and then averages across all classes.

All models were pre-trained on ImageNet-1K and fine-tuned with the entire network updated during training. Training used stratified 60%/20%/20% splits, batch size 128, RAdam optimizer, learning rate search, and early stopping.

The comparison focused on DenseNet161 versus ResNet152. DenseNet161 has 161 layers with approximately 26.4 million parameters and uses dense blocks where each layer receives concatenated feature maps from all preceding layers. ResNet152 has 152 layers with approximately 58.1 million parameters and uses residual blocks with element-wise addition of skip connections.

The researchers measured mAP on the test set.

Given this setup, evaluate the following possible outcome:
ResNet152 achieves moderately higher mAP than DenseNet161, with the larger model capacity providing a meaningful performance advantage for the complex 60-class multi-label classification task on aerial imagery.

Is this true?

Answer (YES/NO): NO